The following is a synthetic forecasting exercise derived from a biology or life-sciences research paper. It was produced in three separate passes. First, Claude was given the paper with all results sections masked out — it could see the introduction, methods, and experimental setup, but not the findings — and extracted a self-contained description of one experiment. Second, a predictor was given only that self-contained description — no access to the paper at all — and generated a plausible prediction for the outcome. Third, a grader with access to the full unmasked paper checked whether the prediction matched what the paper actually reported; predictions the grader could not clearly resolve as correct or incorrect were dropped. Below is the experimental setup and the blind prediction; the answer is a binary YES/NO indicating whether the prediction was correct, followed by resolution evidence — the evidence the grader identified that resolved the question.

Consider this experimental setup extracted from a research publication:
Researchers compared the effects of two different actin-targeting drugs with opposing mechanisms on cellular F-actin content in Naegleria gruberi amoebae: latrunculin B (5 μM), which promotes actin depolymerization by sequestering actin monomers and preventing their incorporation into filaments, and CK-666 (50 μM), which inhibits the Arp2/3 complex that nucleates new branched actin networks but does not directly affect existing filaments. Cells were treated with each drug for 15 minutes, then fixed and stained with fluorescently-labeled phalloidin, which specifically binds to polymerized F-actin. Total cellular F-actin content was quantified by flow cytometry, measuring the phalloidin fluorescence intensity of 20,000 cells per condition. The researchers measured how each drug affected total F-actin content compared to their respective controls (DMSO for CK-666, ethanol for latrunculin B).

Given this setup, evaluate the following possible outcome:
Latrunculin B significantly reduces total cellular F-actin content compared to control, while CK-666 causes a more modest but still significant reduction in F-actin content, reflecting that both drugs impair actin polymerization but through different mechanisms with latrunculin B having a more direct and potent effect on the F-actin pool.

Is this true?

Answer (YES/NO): NO